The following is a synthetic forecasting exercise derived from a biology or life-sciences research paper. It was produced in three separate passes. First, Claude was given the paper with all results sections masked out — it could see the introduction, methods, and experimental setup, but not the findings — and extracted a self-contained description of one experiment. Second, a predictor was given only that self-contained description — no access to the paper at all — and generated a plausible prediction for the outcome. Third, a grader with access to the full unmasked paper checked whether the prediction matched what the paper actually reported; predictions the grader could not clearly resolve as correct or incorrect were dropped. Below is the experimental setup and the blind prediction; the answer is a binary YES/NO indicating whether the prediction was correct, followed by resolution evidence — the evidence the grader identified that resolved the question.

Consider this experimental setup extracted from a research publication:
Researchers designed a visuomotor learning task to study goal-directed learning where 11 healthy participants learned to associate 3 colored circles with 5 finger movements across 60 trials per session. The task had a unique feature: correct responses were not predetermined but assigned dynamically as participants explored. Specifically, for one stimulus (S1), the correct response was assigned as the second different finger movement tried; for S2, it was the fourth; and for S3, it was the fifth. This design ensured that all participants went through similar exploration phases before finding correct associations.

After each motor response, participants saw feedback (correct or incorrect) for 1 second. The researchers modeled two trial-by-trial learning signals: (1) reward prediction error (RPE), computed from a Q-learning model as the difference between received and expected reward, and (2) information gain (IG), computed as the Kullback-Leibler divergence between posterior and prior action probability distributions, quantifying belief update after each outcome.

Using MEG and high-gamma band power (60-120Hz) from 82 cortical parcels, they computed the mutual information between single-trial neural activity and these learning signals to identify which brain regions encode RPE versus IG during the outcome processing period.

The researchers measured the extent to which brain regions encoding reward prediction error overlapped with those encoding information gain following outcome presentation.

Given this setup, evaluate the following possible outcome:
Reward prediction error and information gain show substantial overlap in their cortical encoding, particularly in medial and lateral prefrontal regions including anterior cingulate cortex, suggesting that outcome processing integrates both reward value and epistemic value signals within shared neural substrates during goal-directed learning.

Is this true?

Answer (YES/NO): NO